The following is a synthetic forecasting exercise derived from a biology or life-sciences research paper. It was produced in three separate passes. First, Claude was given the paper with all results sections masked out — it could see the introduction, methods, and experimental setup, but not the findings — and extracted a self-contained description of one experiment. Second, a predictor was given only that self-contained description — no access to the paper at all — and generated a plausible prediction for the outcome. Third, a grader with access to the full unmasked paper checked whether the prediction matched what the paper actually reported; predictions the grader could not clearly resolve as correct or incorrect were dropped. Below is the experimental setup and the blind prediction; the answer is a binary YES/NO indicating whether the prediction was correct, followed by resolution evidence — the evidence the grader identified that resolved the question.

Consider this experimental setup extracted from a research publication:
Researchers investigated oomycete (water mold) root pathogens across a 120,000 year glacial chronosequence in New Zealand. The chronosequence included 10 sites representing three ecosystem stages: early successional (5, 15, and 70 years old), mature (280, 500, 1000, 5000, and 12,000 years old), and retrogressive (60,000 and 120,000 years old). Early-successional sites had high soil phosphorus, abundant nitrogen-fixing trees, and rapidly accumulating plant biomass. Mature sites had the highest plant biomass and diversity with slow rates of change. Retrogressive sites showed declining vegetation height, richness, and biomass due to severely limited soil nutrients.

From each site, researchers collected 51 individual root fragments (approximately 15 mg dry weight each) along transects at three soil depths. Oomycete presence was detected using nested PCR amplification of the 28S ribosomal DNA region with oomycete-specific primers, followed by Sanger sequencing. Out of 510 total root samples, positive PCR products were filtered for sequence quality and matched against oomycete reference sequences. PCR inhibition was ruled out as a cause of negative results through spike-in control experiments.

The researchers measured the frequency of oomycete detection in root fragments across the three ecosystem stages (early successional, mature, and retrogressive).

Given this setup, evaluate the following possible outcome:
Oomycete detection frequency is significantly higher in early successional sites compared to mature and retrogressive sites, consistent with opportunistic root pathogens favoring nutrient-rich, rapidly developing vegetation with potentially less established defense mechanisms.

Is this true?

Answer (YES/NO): YES